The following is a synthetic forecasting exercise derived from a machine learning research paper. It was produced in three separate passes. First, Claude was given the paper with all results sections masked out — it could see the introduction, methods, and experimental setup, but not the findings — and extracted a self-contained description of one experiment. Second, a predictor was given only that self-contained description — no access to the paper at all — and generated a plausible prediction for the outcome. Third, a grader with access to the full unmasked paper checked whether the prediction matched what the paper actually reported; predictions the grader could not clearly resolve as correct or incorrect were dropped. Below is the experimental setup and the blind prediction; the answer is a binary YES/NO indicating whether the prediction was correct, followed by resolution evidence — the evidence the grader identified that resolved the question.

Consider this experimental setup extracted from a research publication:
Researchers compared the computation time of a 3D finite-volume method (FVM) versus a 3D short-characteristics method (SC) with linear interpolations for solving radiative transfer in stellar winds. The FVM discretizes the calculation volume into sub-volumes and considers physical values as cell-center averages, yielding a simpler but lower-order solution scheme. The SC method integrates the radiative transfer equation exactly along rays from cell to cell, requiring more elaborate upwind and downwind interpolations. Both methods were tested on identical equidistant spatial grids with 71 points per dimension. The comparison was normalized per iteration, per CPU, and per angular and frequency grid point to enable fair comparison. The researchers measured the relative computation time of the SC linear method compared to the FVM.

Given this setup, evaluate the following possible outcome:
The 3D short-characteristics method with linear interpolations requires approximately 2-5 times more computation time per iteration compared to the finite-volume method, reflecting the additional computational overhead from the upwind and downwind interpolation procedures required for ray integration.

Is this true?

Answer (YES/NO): YES